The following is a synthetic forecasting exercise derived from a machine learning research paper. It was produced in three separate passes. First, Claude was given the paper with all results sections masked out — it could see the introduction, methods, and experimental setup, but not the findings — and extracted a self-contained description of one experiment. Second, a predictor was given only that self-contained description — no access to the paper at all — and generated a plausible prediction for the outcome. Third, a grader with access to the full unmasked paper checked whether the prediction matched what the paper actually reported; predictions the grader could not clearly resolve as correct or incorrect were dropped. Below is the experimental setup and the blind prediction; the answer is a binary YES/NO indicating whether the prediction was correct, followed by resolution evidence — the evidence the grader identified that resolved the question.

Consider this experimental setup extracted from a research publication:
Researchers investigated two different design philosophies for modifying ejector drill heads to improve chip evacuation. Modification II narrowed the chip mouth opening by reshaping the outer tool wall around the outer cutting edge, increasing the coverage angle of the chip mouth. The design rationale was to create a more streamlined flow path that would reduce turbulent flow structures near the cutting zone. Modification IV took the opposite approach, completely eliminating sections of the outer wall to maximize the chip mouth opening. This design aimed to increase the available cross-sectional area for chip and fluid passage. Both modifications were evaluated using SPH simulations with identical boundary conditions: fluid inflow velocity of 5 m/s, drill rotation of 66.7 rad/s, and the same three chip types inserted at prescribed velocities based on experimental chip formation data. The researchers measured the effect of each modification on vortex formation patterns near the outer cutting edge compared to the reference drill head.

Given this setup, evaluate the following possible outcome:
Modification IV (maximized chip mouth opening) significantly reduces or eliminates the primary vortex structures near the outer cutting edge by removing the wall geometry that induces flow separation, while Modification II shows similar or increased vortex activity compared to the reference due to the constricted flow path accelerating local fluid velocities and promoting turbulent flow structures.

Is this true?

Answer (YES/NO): NO